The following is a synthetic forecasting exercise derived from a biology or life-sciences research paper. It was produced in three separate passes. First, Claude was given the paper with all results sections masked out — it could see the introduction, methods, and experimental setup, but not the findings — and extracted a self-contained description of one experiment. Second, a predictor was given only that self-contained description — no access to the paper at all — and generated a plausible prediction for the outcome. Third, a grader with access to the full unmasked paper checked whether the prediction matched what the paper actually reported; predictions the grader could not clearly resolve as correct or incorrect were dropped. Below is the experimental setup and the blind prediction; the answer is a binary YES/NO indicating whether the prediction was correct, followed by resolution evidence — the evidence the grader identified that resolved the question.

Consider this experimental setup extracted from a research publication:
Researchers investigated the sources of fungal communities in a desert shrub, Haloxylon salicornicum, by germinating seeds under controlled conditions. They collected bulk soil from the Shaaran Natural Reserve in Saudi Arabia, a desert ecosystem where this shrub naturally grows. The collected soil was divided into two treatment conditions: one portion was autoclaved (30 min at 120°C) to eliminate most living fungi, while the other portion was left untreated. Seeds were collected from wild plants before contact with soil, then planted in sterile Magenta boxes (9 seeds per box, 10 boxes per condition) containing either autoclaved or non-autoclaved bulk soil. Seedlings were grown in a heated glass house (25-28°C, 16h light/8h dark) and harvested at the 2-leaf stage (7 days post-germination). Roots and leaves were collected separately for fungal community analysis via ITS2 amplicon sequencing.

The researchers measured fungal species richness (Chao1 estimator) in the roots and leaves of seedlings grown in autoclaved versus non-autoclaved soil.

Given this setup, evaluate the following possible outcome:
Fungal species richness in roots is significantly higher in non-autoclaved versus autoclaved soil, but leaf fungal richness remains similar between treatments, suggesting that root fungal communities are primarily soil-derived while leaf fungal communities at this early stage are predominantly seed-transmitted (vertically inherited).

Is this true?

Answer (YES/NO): NO